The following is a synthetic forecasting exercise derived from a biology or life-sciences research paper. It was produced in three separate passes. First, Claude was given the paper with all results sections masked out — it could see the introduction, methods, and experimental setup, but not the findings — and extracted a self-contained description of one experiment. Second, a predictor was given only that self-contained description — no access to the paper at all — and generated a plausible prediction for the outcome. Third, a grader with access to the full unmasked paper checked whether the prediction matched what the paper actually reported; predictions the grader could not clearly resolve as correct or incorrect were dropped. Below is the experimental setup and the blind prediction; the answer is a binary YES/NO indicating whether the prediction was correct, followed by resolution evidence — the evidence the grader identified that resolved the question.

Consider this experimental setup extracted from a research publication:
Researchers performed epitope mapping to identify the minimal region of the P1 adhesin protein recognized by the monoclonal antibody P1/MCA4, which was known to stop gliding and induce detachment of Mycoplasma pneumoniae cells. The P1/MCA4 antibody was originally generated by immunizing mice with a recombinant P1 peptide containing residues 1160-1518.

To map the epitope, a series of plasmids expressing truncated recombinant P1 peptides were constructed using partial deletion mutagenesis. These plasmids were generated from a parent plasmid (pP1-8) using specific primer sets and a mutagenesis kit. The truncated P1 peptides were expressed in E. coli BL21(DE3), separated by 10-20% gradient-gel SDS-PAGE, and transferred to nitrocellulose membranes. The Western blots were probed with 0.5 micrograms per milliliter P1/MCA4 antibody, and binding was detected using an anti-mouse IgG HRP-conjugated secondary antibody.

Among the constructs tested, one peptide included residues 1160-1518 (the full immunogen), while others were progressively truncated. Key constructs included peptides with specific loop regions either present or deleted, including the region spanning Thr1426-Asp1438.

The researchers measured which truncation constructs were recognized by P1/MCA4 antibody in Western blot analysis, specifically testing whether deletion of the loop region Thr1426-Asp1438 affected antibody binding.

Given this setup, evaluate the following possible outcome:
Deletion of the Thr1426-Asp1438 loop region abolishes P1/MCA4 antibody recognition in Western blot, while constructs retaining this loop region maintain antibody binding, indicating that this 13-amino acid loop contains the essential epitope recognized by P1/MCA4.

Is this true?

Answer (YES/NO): YES